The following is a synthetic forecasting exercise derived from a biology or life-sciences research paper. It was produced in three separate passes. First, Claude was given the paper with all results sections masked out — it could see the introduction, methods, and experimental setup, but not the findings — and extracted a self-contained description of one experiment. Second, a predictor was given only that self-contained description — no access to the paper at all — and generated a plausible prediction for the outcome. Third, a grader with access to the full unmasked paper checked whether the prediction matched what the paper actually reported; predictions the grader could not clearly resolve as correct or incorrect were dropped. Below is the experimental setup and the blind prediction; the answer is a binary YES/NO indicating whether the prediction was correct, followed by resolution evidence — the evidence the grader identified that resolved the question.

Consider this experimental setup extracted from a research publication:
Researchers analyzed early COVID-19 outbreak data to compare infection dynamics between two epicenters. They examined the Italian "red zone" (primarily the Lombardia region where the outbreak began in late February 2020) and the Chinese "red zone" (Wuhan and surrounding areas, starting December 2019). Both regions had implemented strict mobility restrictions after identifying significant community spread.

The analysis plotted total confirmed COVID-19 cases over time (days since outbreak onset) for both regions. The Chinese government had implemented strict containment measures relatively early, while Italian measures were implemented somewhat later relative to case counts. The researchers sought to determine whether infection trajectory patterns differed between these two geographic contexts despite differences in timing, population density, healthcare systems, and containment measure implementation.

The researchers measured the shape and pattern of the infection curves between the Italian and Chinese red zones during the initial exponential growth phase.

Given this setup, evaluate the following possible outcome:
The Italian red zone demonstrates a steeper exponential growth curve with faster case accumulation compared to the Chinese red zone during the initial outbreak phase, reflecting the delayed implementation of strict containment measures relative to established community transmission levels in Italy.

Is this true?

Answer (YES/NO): NO